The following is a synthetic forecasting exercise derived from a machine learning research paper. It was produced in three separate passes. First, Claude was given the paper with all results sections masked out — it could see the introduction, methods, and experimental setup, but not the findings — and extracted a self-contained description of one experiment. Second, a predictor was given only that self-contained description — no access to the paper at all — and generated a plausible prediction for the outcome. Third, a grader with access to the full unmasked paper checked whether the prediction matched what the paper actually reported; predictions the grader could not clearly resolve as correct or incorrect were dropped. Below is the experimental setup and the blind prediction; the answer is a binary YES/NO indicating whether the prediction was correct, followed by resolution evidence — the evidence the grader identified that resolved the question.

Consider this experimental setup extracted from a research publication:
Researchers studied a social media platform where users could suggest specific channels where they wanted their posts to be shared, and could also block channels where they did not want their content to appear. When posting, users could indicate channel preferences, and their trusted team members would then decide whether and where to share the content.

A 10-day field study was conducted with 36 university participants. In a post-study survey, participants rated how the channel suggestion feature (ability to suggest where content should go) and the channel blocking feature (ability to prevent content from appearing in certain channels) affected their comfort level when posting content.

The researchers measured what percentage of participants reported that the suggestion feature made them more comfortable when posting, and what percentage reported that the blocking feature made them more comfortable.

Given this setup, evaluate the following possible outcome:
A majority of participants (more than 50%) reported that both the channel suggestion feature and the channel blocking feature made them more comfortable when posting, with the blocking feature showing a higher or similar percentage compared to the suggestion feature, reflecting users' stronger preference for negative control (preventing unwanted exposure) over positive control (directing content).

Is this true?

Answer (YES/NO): NO